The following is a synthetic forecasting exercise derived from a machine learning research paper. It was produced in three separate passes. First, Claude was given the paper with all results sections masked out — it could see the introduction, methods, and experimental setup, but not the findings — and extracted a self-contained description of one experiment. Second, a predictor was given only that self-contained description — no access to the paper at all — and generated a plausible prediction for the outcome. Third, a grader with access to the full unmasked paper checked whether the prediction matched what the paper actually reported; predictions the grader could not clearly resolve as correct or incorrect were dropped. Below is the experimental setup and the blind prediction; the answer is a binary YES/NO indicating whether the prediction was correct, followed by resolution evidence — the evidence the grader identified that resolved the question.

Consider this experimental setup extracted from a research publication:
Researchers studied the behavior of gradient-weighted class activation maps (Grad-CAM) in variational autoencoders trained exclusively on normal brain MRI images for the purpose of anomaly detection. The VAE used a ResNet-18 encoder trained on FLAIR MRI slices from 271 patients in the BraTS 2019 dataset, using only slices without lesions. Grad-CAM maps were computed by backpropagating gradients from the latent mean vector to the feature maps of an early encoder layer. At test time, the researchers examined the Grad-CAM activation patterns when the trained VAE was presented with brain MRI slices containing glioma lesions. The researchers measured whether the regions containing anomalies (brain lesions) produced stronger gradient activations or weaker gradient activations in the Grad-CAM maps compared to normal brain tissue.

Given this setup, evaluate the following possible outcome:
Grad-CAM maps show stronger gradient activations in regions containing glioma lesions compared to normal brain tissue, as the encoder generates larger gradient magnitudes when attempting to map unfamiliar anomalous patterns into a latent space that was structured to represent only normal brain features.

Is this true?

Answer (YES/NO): YES